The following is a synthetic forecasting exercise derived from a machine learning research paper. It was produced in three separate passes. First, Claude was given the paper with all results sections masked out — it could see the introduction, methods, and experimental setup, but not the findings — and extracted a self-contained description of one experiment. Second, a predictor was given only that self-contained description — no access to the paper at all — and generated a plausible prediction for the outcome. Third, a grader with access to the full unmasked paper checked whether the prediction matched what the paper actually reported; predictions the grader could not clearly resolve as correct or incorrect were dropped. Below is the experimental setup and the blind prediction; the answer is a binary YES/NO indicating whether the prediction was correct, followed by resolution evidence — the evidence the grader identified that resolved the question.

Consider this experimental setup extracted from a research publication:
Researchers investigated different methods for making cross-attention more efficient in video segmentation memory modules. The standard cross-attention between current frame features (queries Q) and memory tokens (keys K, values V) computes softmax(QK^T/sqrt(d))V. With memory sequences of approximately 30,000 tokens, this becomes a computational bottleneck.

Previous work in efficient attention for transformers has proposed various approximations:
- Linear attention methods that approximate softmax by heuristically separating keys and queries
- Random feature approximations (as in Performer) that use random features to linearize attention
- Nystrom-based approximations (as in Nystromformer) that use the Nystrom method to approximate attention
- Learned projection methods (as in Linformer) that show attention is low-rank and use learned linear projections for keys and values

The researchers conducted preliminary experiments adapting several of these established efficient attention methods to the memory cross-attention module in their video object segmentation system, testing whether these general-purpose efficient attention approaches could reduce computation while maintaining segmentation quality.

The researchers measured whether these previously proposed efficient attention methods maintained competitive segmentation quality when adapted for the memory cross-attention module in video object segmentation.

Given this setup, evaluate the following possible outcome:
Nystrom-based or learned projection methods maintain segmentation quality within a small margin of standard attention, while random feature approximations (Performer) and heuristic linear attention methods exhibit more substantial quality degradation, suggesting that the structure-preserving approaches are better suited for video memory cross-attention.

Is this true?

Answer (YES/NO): NO